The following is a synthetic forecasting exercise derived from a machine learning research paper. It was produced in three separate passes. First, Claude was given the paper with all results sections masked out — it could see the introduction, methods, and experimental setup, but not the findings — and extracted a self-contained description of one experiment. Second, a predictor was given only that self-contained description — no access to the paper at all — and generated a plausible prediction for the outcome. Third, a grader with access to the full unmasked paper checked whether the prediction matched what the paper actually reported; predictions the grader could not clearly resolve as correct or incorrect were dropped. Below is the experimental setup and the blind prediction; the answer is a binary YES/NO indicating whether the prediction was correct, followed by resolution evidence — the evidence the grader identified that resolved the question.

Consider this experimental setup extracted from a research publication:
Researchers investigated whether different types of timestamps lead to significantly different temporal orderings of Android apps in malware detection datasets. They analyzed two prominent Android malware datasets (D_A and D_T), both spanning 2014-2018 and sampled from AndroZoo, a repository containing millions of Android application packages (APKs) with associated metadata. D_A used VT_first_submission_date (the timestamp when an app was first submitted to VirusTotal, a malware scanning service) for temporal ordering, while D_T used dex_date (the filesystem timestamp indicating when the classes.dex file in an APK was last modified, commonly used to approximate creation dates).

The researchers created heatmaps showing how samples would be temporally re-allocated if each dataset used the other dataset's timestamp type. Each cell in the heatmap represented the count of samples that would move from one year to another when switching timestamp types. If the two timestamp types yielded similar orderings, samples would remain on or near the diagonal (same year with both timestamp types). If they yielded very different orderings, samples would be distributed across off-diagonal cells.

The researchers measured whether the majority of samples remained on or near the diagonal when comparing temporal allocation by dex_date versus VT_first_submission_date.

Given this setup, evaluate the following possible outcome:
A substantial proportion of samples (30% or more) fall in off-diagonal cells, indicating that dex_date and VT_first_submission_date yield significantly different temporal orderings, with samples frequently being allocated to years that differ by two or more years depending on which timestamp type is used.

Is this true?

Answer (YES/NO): NO